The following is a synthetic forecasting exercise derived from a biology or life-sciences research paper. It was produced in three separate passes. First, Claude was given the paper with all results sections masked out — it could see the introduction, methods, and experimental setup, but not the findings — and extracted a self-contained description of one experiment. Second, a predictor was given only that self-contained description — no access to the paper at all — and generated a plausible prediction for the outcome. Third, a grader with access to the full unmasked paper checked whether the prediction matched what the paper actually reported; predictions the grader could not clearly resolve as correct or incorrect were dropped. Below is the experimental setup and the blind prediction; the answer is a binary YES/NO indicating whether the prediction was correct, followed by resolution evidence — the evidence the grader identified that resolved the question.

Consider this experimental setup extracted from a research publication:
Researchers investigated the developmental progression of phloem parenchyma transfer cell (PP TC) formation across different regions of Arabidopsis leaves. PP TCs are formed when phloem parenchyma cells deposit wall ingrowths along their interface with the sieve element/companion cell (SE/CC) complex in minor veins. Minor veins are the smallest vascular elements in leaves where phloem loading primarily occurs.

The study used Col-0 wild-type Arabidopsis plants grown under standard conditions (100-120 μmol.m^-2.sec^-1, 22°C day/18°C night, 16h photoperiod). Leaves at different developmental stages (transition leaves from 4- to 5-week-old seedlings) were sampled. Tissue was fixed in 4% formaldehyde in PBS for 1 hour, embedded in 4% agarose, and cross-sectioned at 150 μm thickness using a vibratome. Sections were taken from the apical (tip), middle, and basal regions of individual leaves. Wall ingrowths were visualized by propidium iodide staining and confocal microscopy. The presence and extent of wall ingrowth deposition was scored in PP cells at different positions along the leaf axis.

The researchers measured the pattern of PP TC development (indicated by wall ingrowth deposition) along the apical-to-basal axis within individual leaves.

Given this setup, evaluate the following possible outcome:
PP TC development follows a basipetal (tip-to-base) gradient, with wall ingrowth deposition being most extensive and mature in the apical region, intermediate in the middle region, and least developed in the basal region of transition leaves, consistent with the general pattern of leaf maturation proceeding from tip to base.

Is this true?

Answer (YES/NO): YES